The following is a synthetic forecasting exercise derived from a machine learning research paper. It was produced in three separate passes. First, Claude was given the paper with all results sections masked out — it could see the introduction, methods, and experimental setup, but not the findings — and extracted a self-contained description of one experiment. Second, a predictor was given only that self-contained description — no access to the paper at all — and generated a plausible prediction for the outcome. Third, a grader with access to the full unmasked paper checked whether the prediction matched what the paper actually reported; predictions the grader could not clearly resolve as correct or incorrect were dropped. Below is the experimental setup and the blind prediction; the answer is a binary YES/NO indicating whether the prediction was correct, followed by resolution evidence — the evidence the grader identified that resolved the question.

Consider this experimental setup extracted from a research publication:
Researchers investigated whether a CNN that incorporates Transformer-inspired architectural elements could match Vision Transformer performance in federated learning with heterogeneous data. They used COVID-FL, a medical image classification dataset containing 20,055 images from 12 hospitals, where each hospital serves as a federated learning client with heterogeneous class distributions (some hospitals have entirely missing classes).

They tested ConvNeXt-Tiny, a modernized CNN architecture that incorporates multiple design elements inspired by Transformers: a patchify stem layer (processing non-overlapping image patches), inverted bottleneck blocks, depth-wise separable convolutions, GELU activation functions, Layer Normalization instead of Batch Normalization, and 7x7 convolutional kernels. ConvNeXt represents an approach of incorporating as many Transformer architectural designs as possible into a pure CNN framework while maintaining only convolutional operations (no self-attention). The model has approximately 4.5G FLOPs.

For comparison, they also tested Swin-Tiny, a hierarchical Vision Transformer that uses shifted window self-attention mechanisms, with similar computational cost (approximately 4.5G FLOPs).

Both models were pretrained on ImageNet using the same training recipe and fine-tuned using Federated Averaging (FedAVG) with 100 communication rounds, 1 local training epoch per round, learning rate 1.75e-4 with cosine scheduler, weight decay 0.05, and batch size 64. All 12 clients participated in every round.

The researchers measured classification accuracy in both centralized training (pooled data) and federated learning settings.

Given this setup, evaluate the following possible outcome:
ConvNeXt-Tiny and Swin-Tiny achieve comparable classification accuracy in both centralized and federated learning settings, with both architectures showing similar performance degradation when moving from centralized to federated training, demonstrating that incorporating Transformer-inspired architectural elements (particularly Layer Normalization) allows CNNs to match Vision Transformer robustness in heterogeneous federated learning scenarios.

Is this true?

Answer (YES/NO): YES